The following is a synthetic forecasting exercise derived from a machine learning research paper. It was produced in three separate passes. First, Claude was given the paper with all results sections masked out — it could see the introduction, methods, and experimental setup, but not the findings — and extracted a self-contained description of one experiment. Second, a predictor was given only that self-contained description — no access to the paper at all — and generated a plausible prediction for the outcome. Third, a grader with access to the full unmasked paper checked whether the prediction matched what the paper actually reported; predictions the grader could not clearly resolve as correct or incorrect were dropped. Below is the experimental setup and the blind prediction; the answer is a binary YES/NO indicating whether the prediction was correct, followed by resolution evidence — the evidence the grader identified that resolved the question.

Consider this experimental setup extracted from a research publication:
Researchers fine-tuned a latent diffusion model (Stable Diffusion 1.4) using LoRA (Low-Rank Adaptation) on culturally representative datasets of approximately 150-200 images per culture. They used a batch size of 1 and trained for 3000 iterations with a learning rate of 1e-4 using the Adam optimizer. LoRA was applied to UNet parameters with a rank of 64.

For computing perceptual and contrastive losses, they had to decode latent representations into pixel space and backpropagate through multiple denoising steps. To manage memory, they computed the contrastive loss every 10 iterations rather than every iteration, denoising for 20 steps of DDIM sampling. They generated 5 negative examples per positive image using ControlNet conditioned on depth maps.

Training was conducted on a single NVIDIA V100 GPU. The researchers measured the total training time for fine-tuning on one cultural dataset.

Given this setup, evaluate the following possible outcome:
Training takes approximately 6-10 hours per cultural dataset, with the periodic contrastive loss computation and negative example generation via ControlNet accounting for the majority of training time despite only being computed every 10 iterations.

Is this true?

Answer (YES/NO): NO